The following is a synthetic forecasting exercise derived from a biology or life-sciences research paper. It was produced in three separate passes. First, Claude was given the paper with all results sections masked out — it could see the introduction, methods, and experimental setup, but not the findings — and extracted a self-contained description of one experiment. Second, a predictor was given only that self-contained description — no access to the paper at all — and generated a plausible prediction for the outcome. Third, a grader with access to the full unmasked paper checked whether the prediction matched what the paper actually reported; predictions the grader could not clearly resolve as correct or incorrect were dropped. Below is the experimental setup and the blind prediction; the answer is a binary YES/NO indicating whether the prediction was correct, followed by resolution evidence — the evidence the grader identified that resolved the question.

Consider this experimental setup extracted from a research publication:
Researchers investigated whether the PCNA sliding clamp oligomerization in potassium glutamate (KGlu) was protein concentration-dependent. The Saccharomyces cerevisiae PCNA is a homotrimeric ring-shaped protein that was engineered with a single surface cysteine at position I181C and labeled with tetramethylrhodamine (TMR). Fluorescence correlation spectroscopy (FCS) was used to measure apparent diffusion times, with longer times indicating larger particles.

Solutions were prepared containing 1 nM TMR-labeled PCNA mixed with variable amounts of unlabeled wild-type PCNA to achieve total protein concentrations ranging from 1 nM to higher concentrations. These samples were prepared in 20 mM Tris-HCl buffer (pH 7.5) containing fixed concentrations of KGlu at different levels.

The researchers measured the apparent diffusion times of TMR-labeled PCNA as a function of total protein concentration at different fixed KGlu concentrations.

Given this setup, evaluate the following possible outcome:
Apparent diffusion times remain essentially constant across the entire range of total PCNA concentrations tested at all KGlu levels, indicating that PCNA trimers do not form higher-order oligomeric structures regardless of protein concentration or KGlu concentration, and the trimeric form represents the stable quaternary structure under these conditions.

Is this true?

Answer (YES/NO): NO